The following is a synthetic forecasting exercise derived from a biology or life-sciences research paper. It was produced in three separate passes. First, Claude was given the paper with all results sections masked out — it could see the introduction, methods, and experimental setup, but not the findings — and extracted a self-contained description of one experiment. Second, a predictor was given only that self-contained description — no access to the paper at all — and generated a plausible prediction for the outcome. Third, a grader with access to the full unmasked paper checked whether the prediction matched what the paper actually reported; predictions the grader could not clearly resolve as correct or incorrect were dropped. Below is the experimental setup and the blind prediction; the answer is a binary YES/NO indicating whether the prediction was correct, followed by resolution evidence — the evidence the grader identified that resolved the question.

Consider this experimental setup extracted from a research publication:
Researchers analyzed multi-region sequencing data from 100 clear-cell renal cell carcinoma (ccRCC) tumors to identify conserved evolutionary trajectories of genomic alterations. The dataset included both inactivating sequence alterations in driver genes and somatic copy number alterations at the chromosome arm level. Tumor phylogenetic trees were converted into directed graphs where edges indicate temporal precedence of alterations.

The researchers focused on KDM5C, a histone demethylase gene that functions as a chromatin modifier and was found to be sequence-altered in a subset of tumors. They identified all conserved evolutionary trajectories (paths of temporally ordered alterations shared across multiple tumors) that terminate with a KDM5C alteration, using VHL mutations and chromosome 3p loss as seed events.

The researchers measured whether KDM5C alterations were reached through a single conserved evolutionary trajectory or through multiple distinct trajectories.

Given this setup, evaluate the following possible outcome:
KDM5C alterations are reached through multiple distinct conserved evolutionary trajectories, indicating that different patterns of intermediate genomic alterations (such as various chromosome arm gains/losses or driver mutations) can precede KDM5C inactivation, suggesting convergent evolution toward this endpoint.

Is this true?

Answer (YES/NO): YES